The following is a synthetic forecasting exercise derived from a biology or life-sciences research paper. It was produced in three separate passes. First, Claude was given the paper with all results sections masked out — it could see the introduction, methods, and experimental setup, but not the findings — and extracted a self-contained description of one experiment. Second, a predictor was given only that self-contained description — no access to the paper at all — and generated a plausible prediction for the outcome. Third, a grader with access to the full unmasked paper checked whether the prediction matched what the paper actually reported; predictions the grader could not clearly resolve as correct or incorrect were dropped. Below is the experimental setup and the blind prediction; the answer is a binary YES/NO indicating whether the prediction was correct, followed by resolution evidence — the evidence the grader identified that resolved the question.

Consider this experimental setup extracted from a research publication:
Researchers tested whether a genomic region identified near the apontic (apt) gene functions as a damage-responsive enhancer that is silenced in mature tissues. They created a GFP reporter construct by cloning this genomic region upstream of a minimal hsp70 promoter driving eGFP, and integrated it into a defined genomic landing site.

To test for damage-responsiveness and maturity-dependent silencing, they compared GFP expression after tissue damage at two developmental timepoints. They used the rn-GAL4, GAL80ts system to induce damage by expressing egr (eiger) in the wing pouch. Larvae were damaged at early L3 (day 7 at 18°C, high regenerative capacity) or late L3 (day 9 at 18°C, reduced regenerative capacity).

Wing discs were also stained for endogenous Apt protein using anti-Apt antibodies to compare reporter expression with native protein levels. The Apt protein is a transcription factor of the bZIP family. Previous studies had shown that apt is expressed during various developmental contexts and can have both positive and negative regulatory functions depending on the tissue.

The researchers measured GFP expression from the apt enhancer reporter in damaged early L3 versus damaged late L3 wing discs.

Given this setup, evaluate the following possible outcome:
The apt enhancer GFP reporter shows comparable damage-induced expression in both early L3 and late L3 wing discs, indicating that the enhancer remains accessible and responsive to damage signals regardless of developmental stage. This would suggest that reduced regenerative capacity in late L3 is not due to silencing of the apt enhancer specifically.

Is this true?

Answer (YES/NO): NO